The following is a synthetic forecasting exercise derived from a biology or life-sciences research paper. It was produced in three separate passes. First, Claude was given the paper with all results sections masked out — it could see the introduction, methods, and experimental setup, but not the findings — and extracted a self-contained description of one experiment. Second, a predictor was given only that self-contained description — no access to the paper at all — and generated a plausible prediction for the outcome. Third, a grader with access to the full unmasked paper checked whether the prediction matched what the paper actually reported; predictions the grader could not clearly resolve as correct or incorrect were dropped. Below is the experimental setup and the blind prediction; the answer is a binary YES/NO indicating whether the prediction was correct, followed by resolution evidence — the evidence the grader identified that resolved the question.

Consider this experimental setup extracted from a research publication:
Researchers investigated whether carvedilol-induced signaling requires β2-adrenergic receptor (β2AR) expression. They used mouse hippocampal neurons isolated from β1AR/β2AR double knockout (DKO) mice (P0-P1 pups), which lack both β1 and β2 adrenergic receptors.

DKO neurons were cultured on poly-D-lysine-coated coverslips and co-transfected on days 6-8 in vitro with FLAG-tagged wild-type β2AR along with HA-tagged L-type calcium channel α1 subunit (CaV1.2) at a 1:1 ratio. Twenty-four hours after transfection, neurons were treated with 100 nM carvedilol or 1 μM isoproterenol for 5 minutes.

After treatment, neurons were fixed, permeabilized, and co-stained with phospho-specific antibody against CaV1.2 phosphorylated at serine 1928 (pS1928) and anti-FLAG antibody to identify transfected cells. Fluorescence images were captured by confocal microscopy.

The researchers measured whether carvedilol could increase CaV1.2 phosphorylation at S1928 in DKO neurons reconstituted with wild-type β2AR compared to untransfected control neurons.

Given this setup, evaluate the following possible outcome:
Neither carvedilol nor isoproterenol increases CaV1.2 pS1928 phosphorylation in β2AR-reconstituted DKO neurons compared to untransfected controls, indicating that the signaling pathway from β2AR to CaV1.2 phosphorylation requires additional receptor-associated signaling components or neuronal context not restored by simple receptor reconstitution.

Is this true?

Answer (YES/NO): NO